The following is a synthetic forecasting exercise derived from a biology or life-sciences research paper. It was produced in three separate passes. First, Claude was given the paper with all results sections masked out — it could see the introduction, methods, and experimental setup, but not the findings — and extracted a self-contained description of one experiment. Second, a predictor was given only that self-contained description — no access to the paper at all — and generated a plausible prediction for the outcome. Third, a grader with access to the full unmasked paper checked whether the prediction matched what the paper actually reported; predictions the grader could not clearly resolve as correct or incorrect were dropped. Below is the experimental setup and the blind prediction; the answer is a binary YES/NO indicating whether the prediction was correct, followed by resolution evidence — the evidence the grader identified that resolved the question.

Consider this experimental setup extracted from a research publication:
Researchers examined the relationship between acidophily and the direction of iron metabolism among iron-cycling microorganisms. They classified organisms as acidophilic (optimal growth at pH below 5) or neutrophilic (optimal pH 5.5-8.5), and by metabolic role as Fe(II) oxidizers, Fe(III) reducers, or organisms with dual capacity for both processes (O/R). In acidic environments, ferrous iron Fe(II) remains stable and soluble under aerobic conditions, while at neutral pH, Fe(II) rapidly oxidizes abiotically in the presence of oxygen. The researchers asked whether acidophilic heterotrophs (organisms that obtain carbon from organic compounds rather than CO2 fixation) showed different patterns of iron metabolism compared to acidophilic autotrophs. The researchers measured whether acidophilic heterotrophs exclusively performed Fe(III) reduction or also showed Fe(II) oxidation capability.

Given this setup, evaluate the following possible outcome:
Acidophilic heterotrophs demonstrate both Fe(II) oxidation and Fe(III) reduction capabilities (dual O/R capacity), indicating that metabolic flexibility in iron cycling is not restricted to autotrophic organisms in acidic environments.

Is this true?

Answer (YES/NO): NO